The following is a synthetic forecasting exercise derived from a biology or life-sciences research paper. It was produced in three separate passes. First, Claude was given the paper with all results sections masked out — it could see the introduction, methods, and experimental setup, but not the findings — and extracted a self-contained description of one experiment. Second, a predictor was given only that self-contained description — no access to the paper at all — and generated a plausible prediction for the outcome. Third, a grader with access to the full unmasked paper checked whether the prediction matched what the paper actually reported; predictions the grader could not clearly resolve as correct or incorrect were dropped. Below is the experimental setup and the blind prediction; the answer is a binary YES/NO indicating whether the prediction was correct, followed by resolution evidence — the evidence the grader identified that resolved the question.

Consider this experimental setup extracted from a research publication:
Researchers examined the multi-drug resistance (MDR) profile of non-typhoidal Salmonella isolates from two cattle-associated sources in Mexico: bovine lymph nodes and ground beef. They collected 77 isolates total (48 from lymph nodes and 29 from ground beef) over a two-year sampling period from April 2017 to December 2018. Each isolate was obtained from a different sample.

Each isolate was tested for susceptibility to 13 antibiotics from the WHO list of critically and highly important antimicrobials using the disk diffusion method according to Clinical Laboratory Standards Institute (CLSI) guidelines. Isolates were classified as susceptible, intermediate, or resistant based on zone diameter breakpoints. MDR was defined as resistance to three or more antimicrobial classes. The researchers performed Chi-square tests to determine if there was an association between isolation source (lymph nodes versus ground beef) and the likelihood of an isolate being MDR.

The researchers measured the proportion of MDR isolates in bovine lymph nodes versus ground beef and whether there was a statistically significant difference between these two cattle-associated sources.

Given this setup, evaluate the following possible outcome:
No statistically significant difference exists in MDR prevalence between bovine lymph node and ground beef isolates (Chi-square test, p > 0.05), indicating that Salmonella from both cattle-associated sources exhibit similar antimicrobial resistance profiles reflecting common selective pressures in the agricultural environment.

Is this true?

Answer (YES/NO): NO